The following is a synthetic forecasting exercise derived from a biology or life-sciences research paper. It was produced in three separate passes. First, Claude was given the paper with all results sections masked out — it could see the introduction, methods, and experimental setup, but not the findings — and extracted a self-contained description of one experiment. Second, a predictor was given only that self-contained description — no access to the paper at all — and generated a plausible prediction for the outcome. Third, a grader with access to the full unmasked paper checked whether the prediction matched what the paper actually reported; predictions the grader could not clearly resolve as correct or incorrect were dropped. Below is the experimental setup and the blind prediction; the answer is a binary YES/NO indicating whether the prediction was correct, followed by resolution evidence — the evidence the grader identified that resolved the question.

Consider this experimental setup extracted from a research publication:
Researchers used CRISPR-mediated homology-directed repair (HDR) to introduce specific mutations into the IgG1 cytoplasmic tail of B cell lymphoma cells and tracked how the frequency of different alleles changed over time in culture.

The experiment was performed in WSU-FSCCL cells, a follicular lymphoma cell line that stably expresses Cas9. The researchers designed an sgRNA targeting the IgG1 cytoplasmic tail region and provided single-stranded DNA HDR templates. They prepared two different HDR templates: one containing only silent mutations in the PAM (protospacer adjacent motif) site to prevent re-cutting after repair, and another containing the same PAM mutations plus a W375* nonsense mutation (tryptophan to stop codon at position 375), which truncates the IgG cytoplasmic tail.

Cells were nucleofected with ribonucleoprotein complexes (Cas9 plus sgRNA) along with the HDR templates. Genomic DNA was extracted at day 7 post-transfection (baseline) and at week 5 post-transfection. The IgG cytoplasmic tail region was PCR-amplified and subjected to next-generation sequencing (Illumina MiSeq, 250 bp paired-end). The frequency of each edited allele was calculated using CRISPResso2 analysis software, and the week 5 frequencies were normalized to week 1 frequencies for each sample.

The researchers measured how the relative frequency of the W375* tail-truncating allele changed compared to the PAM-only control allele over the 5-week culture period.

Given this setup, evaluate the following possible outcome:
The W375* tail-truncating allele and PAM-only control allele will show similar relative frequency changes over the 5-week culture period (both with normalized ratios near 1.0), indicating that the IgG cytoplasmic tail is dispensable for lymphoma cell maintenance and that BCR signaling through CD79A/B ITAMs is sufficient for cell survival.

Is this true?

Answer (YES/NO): NO